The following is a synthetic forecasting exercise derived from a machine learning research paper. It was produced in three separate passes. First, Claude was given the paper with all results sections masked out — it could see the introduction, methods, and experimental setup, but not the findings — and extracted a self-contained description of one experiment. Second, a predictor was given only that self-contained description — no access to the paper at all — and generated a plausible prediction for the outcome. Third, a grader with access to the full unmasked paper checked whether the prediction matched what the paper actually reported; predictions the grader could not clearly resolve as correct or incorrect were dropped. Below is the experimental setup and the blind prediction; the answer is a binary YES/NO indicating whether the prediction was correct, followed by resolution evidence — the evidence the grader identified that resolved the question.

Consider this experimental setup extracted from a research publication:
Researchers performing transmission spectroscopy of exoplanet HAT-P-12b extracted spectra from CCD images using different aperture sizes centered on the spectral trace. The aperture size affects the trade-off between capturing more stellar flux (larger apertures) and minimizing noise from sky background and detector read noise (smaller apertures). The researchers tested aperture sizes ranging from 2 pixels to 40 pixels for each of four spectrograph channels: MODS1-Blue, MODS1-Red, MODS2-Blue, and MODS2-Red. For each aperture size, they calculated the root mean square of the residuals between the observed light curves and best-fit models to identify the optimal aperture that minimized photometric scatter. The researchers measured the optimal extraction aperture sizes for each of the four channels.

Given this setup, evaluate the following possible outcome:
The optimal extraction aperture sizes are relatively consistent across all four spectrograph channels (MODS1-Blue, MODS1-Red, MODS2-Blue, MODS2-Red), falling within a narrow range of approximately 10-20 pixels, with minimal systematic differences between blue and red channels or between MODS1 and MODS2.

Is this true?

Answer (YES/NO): NO